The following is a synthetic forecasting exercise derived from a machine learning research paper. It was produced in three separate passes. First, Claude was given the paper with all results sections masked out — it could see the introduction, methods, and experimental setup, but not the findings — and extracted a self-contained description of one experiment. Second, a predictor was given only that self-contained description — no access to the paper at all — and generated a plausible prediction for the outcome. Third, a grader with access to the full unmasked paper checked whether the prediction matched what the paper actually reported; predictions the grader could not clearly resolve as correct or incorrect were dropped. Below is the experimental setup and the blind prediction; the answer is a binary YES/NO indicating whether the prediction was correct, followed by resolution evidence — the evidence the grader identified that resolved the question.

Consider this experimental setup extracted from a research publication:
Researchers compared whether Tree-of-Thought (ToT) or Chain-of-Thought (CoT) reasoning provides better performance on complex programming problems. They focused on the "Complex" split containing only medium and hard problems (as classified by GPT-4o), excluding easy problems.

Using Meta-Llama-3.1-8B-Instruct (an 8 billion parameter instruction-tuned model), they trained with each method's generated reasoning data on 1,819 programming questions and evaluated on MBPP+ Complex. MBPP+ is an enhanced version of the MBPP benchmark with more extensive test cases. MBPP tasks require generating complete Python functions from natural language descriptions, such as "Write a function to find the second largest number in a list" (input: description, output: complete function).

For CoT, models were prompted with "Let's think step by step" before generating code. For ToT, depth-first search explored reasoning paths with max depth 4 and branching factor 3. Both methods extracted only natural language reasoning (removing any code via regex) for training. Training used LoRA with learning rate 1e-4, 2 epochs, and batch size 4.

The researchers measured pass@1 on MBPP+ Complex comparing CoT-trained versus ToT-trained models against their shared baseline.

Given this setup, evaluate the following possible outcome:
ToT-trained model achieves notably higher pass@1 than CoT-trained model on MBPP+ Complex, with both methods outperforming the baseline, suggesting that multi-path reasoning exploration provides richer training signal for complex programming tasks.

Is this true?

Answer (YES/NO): NO